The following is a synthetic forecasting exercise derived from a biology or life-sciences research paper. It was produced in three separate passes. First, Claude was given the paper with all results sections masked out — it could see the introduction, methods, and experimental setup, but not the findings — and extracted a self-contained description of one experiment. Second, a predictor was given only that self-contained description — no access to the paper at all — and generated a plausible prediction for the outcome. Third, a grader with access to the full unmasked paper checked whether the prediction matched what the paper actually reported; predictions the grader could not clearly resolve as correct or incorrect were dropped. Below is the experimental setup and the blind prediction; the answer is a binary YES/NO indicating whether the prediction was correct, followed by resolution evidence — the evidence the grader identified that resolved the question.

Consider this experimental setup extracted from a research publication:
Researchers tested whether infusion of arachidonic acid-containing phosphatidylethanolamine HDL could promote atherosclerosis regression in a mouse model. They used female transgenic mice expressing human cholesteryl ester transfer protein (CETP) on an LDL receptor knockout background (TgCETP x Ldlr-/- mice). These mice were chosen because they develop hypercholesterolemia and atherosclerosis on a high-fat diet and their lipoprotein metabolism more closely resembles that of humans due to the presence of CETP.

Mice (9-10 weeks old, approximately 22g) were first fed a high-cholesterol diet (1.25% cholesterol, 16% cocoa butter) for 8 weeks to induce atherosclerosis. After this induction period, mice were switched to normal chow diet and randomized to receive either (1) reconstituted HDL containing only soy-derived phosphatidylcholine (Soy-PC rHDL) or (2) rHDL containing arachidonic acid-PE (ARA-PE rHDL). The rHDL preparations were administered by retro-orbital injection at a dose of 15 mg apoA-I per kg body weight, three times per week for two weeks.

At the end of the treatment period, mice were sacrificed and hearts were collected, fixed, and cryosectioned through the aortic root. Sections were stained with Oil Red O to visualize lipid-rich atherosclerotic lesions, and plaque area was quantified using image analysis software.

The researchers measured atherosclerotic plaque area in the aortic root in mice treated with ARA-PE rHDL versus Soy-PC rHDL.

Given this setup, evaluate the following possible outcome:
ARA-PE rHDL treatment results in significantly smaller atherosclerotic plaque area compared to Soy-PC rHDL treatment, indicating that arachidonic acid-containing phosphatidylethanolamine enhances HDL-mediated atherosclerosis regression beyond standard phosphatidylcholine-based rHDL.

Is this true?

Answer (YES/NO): NO